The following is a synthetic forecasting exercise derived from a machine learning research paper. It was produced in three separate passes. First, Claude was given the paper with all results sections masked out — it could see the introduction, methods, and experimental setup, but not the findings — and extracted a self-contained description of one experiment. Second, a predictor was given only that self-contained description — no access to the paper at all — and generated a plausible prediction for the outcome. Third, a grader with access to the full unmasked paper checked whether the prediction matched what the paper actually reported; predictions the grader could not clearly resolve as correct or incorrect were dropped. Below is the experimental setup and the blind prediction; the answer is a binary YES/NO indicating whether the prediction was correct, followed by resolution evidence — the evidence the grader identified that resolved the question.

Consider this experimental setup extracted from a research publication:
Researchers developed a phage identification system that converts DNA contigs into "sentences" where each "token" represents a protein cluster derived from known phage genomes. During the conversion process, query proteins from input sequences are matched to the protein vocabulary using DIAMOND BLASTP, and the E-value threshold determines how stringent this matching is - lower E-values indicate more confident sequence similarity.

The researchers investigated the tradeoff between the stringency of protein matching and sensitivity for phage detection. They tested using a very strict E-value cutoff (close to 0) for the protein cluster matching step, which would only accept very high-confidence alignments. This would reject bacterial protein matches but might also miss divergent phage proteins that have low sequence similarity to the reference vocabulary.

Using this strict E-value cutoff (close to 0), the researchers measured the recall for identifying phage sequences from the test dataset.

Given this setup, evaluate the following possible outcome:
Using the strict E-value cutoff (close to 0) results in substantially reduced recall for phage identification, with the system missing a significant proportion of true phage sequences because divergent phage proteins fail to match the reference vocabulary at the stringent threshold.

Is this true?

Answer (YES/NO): YES